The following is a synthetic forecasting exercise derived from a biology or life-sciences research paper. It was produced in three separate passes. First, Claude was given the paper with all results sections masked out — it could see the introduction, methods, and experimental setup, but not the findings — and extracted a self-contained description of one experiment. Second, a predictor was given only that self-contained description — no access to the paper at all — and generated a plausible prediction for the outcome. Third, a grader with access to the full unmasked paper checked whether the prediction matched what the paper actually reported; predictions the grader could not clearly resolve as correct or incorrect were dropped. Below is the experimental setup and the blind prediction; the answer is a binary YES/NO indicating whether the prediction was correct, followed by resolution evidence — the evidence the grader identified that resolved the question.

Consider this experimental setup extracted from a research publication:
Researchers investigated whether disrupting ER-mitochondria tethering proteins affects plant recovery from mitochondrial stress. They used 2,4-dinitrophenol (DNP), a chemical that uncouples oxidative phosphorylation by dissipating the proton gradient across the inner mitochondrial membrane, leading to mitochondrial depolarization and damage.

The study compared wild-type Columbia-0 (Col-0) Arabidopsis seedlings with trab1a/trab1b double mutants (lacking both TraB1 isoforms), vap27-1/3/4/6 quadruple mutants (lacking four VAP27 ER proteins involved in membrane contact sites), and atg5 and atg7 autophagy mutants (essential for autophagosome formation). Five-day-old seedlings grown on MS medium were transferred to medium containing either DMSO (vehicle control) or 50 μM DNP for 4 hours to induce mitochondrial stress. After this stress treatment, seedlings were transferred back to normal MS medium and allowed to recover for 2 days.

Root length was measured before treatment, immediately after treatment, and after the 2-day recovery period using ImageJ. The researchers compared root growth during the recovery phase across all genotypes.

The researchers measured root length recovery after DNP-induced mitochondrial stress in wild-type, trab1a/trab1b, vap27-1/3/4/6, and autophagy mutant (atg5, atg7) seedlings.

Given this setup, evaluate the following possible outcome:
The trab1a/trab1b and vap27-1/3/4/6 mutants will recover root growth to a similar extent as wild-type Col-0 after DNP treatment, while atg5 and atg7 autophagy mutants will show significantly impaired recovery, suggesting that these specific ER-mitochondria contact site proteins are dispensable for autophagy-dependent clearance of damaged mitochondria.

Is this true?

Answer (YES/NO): NO